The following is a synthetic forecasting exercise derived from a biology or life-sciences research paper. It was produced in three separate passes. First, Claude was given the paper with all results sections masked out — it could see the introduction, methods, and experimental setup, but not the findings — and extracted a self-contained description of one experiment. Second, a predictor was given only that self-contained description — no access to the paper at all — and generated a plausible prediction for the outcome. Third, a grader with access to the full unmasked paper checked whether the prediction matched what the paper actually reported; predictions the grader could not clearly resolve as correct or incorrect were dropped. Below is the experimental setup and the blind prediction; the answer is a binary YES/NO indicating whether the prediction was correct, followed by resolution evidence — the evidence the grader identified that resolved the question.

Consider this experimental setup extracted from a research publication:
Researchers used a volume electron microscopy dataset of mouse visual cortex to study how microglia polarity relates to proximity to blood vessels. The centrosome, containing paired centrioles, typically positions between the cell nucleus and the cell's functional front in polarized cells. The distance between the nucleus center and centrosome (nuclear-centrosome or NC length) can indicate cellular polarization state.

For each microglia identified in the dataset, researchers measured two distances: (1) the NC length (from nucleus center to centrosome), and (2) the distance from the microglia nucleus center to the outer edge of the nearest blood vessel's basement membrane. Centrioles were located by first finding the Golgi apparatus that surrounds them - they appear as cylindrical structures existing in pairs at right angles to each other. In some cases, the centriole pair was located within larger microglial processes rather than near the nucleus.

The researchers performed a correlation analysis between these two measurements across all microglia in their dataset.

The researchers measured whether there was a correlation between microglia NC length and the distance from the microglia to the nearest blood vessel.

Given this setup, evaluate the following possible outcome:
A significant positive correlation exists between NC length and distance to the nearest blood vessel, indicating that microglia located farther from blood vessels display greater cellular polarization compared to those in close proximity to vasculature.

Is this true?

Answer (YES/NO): NO